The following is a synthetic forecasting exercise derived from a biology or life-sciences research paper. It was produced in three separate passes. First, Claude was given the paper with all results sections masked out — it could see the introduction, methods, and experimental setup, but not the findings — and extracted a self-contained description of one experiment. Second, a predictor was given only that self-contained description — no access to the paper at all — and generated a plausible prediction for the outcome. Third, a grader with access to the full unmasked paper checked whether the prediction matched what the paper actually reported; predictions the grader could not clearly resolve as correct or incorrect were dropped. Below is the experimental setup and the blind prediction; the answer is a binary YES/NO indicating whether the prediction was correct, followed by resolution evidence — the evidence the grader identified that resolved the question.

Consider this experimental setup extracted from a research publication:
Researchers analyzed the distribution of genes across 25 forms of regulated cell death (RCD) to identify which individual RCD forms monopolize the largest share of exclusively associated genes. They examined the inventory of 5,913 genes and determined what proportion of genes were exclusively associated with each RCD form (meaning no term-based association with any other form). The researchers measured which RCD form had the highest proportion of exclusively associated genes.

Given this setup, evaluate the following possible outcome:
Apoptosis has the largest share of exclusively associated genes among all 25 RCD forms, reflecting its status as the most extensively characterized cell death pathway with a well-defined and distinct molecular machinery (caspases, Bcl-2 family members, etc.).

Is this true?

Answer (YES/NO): YES